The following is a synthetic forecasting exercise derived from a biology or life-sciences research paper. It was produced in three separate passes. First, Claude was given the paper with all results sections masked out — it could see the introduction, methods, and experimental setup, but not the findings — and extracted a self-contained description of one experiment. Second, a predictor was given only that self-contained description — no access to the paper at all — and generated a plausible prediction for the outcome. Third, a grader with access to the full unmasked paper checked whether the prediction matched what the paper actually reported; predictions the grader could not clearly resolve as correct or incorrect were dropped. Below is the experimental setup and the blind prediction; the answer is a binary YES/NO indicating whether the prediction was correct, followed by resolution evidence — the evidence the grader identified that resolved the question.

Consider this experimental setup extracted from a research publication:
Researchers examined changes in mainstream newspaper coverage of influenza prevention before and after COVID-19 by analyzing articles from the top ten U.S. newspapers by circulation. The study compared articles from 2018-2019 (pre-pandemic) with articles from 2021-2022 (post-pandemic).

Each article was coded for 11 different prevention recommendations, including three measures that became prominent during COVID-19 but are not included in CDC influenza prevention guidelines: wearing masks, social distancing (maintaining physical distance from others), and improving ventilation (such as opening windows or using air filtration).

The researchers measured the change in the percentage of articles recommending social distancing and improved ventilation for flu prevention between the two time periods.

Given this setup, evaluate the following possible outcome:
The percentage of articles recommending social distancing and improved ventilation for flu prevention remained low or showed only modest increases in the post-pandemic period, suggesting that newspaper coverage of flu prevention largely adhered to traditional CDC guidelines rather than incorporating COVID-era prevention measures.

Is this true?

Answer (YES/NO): NO